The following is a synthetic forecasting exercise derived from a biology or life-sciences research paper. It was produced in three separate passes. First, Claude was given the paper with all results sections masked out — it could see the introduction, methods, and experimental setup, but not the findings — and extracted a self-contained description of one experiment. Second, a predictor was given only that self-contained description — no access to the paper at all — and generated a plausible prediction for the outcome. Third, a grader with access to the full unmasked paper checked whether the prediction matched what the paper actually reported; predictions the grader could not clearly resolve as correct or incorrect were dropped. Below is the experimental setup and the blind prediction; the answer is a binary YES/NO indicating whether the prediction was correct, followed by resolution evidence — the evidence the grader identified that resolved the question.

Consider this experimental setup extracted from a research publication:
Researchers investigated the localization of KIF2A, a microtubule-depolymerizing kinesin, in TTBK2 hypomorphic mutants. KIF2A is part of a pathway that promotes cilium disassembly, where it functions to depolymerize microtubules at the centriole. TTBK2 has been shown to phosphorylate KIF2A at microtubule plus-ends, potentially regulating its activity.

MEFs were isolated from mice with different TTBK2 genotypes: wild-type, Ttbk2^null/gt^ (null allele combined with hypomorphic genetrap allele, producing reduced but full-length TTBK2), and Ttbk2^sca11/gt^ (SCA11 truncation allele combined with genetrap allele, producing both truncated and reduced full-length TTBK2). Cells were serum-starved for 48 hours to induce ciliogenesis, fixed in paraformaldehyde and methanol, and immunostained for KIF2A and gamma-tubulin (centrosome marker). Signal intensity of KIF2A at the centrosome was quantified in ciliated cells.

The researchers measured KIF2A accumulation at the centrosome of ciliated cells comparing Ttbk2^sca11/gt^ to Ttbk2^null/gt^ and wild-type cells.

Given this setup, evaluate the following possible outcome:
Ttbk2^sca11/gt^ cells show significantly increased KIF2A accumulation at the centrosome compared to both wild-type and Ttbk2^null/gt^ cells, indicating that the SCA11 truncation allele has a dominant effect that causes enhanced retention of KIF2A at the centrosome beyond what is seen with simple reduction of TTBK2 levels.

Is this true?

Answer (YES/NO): YES